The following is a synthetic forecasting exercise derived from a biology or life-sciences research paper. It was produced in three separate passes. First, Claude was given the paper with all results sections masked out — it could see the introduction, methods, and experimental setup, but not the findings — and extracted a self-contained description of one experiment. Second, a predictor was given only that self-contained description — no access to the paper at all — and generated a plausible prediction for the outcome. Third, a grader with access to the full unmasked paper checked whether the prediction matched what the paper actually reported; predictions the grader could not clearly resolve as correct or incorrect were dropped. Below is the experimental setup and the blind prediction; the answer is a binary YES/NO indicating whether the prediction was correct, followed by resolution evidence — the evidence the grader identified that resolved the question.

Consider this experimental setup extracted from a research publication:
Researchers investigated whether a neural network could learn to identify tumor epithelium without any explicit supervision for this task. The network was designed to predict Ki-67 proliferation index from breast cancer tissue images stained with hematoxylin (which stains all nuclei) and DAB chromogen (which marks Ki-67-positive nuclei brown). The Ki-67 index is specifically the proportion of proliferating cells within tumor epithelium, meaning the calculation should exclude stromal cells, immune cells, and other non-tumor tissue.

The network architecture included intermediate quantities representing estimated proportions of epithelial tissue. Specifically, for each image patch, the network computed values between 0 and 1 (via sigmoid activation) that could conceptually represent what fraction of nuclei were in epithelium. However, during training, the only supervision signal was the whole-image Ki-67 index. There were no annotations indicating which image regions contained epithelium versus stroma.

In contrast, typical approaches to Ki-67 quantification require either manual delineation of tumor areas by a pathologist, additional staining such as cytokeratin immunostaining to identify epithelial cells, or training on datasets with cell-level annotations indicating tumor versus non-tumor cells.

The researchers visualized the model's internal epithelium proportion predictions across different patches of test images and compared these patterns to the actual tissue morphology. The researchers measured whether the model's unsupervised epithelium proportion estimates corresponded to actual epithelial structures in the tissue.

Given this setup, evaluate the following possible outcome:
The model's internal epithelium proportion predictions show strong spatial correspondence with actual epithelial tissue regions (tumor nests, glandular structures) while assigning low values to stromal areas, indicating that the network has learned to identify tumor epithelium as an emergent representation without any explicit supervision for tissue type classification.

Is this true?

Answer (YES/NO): YES